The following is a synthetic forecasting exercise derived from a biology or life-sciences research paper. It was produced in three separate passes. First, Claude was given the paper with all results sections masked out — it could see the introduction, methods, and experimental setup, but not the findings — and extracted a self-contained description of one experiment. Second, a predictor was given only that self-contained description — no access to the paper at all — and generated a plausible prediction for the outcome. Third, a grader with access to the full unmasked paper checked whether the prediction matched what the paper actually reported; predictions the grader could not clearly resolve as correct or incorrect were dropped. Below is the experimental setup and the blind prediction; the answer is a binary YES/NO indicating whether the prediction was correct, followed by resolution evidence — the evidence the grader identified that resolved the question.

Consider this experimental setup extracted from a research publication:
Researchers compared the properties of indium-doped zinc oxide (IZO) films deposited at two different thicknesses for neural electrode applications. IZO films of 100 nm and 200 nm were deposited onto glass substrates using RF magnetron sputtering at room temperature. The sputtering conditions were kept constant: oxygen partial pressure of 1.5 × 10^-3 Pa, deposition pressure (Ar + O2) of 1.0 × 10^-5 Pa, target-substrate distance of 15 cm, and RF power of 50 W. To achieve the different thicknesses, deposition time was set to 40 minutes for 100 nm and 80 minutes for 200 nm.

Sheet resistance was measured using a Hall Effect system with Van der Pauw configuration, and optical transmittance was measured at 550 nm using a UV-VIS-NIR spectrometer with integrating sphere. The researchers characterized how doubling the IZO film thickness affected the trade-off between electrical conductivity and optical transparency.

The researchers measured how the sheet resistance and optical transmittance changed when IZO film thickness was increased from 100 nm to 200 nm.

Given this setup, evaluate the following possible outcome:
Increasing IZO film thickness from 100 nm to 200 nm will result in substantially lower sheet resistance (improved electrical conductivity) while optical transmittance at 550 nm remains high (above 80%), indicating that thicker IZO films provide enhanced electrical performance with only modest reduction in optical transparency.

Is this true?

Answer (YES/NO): NO